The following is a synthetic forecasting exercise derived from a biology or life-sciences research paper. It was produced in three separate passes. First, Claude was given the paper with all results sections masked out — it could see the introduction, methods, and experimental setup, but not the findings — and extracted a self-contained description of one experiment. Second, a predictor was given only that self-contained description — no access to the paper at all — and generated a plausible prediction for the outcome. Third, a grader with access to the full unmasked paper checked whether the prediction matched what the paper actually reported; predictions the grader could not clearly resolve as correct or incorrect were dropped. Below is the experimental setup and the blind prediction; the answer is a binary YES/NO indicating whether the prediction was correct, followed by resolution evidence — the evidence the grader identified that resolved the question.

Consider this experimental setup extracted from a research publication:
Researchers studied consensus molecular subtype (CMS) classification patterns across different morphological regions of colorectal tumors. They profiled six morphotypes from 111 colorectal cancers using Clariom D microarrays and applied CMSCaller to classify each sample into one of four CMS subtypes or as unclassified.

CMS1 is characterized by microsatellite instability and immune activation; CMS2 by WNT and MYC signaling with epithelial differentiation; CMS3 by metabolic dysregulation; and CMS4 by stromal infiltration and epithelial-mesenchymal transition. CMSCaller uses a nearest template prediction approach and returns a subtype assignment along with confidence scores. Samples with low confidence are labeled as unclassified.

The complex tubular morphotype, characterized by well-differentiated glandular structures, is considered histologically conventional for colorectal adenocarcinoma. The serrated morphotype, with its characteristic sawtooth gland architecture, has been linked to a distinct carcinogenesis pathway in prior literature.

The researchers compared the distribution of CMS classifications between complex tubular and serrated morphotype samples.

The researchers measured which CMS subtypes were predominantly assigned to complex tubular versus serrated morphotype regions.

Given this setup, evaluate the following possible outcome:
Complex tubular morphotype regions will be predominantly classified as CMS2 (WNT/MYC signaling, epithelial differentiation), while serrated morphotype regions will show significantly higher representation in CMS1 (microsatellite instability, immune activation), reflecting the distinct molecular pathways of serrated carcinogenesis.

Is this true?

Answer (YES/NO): NO